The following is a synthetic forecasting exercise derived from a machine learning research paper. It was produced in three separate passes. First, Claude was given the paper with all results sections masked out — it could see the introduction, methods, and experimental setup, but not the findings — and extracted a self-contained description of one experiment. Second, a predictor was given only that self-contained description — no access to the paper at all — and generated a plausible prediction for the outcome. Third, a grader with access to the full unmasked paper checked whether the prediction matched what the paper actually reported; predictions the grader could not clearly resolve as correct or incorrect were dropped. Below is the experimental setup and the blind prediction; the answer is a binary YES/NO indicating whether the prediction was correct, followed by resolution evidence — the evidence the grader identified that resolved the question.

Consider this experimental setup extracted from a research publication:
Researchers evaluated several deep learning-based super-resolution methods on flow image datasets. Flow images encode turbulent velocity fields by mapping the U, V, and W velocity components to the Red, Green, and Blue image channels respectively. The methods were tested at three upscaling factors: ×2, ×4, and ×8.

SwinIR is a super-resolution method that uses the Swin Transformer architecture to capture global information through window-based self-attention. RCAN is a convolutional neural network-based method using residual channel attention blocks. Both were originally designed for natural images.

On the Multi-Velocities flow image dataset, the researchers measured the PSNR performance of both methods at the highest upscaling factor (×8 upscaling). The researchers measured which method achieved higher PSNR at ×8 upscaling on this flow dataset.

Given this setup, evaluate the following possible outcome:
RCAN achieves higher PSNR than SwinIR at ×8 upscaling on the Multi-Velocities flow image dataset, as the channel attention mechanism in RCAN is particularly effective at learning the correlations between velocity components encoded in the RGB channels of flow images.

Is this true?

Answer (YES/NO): YES